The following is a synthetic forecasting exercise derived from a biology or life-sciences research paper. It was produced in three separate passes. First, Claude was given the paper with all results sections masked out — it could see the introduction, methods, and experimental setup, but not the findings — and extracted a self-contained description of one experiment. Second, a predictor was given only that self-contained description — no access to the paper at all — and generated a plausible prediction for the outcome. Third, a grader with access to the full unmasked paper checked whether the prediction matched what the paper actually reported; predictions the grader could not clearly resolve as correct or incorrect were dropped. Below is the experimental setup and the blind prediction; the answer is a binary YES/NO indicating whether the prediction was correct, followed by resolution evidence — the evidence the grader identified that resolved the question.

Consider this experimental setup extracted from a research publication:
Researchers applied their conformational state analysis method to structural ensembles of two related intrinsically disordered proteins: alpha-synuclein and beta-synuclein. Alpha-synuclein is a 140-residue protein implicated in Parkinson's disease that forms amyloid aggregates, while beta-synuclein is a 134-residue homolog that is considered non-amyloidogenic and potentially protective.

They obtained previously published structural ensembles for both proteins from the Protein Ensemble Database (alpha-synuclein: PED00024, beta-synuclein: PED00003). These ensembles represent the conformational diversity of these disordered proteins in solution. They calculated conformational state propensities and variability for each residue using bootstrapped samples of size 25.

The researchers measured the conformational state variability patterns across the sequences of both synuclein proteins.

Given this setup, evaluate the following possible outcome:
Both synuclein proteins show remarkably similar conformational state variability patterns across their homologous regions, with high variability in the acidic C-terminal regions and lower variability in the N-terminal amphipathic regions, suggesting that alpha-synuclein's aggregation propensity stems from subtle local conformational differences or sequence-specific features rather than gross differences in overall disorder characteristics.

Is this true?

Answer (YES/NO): NO